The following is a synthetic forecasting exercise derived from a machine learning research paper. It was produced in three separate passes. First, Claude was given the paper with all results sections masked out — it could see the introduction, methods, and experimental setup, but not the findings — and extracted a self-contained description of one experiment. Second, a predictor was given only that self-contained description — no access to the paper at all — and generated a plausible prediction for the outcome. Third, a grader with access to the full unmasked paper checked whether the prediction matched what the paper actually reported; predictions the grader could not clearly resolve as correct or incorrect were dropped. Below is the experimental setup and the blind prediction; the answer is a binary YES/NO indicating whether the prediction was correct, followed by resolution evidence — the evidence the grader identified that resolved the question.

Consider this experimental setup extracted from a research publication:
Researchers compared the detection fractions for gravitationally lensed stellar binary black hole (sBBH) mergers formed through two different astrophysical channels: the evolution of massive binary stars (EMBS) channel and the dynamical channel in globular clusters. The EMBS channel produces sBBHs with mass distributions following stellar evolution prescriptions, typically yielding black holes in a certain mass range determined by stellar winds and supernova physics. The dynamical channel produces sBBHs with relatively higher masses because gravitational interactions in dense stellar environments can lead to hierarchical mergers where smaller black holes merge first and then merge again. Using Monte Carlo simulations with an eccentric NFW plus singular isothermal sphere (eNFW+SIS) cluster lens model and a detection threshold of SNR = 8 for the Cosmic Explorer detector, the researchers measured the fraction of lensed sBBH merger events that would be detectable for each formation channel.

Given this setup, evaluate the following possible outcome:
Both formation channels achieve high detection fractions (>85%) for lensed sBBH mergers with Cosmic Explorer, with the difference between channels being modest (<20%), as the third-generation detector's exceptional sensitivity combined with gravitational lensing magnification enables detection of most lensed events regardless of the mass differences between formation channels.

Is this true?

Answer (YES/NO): YES